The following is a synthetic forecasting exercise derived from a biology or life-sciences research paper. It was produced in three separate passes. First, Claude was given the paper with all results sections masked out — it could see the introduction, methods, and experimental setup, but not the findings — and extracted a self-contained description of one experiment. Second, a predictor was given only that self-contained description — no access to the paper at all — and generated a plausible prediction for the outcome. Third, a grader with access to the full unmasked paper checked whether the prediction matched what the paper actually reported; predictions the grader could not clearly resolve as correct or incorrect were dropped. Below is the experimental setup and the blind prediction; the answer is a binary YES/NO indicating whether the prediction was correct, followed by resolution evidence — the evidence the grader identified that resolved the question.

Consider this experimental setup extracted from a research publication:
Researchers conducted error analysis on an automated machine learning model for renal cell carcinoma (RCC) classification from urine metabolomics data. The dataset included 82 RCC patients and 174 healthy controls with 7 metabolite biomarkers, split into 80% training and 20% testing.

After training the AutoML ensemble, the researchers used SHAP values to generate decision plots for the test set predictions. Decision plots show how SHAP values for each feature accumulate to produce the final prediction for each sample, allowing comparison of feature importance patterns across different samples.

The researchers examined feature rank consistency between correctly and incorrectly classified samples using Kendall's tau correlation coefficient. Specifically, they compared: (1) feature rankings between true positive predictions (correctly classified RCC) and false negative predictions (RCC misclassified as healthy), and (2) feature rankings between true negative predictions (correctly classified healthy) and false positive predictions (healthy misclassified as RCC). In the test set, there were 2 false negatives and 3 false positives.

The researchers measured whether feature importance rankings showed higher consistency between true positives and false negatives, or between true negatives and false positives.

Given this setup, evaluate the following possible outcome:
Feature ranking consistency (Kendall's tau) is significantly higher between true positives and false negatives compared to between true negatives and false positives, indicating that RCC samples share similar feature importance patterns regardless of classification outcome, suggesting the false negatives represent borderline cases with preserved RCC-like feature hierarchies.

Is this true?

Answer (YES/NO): YES